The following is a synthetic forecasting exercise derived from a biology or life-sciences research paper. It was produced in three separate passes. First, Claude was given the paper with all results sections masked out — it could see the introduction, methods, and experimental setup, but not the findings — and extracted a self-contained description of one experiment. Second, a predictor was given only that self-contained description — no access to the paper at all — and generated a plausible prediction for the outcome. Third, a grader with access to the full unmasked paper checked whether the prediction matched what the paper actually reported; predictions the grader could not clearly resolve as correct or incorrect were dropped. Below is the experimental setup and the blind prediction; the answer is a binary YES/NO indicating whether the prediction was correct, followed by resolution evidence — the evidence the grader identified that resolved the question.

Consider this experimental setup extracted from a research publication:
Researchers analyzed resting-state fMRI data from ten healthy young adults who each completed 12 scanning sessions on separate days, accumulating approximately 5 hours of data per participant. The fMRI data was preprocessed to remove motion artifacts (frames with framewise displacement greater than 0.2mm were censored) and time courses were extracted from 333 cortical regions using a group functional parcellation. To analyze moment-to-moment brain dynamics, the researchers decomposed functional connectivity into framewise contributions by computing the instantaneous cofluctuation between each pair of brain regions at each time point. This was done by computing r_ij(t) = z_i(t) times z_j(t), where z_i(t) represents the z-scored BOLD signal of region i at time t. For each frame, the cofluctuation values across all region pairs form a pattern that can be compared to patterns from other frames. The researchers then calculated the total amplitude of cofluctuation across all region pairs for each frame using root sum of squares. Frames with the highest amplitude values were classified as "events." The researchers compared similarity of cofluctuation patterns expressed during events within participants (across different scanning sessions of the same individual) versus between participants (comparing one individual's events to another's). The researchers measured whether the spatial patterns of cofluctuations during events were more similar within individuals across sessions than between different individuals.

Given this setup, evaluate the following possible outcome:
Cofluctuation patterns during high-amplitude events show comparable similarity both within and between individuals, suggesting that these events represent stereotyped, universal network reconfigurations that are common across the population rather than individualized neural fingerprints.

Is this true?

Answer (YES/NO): NO